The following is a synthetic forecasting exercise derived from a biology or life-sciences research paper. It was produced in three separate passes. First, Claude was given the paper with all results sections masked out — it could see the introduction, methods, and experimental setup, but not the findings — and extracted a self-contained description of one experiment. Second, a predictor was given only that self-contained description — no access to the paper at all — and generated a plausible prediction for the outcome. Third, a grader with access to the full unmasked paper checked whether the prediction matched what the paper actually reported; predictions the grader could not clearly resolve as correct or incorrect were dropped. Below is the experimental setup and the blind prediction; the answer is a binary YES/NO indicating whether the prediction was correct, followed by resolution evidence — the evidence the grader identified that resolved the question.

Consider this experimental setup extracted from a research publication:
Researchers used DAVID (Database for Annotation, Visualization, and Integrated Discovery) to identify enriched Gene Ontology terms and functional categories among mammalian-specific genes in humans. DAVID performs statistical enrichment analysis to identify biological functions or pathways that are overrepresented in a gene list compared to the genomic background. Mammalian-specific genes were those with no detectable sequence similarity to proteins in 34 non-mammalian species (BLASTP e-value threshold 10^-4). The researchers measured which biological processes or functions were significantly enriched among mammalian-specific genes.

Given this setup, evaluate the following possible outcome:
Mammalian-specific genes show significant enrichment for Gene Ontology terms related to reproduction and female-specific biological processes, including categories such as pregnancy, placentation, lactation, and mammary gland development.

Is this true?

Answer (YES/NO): NO